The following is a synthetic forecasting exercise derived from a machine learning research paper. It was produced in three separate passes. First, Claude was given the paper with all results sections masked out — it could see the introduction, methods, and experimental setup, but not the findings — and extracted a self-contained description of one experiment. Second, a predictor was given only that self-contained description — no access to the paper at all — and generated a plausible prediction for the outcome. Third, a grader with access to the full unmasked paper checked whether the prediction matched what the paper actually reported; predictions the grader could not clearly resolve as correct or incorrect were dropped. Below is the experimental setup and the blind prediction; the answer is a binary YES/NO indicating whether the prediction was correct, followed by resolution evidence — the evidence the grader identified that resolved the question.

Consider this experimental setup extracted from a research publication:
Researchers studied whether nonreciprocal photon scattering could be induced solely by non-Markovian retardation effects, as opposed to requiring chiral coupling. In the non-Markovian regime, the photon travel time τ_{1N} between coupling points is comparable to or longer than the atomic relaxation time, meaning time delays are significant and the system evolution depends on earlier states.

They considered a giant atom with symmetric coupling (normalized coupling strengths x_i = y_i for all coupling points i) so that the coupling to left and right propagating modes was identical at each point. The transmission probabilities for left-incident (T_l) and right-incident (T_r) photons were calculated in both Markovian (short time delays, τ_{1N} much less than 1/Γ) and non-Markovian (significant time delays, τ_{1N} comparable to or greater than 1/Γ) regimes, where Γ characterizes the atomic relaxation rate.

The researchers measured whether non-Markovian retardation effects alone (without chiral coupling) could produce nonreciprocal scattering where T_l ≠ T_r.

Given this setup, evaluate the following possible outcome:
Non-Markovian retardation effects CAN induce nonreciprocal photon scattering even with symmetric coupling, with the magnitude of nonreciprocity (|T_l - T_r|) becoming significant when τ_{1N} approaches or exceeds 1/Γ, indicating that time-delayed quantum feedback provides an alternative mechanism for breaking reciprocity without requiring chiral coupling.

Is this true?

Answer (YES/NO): NO